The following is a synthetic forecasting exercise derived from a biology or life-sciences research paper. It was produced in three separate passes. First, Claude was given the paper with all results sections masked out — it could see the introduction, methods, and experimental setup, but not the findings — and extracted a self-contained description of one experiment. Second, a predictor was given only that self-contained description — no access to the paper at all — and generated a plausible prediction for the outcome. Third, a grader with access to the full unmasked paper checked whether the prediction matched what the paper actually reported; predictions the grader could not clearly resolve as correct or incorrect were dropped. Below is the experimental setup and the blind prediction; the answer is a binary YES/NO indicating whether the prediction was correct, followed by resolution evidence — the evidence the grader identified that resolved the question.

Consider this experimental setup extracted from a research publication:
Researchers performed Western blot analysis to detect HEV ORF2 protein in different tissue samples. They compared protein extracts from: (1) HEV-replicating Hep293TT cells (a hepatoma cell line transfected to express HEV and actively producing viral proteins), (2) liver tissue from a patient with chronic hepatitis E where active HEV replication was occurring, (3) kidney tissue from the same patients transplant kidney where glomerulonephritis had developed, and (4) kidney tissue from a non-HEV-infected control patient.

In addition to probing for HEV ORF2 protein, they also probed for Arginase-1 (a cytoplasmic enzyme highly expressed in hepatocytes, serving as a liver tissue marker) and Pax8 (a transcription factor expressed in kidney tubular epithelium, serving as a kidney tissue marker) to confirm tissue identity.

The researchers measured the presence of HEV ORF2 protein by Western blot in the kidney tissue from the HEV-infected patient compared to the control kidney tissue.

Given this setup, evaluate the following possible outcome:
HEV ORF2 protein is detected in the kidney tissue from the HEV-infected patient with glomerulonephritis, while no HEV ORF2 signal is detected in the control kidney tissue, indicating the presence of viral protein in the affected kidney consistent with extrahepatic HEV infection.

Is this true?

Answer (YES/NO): NO